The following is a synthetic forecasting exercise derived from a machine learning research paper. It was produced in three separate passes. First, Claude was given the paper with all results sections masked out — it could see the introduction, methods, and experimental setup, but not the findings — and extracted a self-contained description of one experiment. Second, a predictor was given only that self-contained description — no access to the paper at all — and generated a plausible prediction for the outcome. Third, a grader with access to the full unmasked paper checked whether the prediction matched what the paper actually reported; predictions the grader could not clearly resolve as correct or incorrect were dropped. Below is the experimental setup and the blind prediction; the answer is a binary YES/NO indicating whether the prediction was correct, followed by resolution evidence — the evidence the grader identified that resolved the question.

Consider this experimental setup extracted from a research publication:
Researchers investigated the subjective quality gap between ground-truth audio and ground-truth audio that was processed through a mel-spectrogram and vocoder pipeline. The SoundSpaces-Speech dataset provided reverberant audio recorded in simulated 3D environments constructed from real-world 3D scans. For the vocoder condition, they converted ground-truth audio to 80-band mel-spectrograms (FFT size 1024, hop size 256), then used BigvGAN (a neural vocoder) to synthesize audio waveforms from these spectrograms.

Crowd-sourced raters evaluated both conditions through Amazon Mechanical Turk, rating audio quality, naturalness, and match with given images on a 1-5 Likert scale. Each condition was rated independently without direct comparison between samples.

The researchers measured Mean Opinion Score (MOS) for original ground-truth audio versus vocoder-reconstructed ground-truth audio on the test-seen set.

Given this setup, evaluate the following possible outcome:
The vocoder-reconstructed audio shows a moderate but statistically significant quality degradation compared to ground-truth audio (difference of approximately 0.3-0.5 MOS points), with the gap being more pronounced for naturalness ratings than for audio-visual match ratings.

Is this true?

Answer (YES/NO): NO